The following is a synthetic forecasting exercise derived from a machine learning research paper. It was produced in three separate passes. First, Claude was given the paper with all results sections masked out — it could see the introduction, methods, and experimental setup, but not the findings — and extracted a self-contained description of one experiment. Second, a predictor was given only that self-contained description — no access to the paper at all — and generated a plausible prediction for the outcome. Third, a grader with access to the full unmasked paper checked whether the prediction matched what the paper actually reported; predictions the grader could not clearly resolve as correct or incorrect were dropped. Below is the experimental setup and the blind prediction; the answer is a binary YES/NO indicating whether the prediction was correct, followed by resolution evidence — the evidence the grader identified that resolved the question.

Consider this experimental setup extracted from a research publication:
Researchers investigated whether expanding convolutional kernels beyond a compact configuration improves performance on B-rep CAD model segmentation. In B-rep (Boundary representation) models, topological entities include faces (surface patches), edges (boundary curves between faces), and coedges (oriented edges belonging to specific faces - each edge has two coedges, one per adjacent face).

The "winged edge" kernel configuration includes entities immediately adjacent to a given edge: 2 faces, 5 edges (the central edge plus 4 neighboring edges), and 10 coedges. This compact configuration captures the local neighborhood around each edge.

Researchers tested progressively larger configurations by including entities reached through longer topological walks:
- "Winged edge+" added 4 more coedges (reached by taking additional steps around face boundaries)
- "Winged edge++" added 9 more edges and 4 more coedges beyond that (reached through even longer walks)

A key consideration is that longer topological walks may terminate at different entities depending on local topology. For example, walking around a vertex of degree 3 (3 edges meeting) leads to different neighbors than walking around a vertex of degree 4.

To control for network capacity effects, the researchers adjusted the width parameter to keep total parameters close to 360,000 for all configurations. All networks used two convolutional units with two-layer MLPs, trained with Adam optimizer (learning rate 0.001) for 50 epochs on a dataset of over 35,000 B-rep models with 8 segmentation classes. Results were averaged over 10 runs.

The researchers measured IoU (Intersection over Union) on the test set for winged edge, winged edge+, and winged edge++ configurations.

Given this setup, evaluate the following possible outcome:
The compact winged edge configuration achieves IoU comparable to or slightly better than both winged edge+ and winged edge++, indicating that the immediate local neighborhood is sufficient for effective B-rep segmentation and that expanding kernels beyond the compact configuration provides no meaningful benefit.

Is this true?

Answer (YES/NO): NO